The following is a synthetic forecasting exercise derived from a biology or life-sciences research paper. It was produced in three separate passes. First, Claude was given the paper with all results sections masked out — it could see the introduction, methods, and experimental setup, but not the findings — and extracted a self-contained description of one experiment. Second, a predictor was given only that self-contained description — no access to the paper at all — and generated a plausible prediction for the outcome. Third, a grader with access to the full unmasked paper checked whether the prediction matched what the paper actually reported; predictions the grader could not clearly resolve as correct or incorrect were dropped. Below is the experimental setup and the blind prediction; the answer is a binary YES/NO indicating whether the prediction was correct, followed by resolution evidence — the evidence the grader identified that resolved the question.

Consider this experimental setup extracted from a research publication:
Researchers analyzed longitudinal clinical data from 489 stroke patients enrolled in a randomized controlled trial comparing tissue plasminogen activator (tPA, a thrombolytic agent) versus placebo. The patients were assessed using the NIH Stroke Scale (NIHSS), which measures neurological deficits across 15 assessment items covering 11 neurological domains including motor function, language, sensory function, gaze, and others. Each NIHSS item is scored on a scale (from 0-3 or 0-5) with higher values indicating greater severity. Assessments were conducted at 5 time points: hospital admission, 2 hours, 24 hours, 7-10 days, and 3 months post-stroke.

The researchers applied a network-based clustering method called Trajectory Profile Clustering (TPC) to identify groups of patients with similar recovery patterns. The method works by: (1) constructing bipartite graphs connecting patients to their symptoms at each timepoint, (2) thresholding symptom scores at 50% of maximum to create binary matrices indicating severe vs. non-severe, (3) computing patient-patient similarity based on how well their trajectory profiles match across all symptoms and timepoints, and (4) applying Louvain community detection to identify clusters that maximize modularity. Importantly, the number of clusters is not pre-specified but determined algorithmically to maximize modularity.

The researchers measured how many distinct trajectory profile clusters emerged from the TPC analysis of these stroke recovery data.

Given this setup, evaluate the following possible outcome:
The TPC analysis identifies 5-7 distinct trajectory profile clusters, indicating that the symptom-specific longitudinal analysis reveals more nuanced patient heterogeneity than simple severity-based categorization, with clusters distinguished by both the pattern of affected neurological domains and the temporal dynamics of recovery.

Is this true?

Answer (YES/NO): NO